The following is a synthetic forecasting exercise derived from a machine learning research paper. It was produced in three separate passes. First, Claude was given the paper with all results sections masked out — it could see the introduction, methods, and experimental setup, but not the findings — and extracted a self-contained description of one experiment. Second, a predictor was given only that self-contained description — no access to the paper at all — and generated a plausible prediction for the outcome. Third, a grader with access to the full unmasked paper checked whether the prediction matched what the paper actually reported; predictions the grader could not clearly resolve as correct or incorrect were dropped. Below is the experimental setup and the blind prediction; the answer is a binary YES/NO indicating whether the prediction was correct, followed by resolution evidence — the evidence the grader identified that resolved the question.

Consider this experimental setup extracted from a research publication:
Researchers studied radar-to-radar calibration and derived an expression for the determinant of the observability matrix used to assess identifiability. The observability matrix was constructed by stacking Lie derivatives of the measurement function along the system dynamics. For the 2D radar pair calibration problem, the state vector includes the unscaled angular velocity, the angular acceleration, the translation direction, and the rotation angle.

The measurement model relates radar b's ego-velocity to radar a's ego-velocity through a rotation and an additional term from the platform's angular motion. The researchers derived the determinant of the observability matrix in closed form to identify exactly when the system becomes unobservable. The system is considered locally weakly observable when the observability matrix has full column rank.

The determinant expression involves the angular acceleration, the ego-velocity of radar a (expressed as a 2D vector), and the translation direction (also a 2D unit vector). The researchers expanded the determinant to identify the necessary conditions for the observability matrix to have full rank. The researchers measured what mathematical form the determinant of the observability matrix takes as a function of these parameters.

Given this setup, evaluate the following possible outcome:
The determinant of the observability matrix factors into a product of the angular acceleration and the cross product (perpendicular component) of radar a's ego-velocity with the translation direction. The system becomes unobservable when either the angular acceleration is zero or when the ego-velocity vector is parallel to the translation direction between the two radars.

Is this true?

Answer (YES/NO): YES